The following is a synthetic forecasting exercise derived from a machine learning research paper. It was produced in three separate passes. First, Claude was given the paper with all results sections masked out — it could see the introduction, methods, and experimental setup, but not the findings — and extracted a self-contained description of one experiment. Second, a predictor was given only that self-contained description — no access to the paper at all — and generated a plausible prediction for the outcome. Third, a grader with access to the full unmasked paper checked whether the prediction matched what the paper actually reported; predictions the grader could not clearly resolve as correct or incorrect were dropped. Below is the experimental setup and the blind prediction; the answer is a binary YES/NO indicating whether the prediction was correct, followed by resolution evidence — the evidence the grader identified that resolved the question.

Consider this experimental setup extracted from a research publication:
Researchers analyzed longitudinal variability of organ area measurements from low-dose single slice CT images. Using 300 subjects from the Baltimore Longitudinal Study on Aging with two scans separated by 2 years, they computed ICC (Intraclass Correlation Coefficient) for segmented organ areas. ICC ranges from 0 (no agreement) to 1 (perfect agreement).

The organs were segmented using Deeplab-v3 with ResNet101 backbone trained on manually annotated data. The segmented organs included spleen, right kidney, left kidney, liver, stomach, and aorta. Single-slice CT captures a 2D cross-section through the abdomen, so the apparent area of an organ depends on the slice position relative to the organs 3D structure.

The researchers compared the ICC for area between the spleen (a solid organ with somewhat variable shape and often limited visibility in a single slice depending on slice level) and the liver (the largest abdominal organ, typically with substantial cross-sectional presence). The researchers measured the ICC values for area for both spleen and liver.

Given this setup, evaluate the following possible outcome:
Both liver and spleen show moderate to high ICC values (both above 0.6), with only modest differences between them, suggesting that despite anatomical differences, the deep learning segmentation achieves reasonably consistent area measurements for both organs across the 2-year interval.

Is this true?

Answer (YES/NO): NO